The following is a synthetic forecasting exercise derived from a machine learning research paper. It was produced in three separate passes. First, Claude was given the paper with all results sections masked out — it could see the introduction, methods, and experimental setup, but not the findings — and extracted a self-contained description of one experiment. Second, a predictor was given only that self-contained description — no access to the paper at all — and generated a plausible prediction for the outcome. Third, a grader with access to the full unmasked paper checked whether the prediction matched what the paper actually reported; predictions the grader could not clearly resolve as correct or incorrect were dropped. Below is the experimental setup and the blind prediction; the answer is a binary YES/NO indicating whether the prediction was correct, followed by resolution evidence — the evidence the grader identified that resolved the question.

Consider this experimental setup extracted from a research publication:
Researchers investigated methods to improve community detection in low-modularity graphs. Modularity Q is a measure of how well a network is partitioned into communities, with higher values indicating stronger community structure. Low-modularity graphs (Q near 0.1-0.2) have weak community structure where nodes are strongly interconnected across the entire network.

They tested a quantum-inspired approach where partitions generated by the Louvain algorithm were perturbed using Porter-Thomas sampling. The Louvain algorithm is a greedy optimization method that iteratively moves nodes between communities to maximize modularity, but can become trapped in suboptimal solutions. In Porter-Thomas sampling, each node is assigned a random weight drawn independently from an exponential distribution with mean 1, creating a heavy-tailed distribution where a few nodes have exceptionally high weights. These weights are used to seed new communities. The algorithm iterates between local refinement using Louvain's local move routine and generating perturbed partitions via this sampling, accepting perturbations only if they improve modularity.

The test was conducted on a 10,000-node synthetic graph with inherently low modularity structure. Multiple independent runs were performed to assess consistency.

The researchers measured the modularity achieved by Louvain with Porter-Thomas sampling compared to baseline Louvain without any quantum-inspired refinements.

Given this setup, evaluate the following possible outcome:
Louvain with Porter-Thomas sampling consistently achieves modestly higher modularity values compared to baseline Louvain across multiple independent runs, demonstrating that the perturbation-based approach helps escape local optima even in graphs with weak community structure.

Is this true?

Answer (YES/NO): NO